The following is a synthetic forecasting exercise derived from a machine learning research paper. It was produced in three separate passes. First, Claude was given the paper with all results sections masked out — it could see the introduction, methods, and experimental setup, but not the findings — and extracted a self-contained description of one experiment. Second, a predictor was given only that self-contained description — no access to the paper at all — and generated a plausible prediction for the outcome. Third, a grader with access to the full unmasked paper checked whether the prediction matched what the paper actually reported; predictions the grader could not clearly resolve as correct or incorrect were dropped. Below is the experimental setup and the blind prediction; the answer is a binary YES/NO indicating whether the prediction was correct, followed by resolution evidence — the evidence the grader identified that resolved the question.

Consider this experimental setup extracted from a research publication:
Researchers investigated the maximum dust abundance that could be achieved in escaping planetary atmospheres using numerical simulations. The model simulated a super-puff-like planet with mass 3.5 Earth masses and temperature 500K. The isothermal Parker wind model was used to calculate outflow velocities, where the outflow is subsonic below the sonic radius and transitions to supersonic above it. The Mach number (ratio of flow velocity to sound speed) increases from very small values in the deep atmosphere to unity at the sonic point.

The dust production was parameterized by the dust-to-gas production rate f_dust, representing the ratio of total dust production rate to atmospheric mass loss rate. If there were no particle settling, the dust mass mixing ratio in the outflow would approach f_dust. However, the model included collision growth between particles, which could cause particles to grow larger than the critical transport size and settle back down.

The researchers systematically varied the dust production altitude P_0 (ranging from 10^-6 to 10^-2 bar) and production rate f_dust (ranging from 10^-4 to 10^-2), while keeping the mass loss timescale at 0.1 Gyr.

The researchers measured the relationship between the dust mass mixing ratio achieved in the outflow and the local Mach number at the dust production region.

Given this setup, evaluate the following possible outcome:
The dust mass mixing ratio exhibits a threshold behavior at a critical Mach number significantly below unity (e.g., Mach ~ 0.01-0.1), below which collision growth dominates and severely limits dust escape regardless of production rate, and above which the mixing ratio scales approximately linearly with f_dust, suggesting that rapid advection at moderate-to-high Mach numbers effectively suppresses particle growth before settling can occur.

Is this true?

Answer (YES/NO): NO